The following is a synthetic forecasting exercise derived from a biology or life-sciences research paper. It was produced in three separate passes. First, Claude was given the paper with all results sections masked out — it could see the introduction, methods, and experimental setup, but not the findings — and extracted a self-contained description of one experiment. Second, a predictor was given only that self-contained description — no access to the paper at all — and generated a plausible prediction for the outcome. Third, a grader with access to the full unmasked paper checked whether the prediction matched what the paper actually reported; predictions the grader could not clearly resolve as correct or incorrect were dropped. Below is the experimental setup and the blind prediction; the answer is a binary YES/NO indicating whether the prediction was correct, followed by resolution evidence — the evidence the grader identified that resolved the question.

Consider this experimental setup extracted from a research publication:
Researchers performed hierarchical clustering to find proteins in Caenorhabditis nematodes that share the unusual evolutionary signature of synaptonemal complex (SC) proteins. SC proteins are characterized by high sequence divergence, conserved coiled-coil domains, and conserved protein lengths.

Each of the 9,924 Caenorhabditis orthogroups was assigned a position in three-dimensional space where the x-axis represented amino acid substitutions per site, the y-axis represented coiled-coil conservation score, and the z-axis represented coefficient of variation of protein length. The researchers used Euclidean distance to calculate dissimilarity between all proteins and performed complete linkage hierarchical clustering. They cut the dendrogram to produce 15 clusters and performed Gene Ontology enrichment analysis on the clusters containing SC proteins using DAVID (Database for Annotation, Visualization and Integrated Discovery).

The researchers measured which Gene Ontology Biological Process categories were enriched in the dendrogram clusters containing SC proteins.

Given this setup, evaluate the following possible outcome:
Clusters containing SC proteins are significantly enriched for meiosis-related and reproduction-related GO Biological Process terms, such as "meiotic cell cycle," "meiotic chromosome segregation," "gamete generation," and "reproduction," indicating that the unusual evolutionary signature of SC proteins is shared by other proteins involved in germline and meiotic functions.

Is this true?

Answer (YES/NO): YES